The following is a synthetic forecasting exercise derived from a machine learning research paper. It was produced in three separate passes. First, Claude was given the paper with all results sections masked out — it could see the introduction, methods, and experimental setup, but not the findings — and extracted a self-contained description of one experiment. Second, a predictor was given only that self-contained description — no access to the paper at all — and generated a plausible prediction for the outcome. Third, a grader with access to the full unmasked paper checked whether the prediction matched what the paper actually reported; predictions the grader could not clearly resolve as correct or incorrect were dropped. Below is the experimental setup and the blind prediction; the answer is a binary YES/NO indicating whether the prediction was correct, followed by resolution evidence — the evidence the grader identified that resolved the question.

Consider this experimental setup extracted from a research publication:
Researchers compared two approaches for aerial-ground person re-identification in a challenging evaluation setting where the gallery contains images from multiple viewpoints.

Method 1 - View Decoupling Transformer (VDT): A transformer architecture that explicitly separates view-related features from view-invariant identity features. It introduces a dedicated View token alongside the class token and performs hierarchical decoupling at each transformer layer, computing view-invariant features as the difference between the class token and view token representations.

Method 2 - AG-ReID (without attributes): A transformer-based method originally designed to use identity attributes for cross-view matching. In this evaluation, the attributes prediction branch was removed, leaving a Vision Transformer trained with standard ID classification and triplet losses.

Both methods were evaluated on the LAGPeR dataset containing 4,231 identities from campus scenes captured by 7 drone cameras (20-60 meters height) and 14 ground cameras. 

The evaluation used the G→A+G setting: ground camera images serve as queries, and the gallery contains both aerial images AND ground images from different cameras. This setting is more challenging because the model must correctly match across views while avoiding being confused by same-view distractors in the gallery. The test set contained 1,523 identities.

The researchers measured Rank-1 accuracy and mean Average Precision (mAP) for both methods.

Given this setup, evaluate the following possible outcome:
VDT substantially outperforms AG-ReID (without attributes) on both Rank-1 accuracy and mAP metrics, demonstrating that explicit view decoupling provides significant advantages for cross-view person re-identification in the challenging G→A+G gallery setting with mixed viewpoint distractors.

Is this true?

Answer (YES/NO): NO